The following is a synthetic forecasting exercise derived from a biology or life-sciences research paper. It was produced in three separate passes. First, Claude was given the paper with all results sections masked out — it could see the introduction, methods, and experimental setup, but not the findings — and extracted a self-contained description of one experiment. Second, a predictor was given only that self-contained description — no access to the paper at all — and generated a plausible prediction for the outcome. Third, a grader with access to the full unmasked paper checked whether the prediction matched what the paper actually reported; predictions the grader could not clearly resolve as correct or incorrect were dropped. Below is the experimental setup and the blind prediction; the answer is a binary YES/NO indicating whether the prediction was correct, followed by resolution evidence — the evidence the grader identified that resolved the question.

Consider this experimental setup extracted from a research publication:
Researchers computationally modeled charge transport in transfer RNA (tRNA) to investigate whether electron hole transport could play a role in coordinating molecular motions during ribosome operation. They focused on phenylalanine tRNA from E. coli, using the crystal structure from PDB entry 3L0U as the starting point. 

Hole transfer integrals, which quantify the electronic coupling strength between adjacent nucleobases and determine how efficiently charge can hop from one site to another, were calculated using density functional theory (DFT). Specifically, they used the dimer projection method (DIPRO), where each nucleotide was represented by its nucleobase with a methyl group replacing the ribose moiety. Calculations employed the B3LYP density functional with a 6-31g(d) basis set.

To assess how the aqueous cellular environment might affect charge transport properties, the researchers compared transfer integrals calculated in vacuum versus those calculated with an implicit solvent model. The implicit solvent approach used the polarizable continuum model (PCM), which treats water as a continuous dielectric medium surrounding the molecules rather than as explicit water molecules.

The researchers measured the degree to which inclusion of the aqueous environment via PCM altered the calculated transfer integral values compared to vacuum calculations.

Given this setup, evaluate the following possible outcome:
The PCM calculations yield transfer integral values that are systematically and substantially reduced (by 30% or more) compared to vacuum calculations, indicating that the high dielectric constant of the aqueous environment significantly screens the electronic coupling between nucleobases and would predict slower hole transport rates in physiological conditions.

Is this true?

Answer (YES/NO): NO